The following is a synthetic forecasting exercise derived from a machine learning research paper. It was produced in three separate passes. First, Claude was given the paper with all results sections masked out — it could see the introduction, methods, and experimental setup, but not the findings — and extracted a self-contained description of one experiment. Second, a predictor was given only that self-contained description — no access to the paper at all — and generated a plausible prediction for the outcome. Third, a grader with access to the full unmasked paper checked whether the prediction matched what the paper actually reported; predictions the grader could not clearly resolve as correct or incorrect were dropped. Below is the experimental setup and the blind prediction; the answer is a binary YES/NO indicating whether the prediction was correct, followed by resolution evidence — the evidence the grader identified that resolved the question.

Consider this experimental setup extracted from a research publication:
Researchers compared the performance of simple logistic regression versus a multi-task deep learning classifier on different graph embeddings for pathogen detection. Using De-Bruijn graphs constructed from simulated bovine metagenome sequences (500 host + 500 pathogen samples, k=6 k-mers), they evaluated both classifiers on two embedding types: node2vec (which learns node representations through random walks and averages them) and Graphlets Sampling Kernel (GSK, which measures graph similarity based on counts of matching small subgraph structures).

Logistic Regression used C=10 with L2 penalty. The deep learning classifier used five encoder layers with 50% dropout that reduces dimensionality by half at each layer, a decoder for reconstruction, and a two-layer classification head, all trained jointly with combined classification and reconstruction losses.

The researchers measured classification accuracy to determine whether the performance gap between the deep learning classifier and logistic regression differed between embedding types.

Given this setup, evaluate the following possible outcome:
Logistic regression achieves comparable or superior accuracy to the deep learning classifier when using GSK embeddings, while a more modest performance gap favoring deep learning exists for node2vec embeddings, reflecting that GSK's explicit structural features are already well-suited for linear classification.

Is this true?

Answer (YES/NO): NO